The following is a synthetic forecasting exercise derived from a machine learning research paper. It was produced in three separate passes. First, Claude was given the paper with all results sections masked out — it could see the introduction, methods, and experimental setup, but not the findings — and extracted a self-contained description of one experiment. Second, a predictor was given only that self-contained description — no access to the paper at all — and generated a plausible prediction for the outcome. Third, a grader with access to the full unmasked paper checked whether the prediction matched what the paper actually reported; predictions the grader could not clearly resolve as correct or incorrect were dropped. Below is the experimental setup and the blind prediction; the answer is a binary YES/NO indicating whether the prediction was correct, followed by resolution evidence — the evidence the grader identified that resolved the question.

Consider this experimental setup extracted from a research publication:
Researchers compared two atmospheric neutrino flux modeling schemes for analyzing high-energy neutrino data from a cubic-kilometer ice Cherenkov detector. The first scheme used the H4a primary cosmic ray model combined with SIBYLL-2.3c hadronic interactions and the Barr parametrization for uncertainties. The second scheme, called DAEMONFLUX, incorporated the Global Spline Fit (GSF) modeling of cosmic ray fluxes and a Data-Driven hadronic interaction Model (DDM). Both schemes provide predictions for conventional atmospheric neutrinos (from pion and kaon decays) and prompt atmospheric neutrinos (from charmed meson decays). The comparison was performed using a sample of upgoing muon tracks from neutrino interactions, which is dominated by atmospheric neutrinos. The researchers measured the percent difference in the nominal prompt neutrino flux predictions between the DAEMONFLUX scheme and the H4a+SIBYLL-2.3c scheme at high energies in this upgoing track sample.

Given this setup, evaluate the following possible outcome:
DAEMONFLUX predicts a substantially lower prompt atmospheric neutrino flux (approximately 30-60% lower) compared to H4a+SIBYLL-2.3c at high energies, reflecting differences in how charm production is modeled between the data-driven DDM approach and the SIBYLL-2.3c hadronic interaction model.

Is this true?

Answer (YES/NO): NO